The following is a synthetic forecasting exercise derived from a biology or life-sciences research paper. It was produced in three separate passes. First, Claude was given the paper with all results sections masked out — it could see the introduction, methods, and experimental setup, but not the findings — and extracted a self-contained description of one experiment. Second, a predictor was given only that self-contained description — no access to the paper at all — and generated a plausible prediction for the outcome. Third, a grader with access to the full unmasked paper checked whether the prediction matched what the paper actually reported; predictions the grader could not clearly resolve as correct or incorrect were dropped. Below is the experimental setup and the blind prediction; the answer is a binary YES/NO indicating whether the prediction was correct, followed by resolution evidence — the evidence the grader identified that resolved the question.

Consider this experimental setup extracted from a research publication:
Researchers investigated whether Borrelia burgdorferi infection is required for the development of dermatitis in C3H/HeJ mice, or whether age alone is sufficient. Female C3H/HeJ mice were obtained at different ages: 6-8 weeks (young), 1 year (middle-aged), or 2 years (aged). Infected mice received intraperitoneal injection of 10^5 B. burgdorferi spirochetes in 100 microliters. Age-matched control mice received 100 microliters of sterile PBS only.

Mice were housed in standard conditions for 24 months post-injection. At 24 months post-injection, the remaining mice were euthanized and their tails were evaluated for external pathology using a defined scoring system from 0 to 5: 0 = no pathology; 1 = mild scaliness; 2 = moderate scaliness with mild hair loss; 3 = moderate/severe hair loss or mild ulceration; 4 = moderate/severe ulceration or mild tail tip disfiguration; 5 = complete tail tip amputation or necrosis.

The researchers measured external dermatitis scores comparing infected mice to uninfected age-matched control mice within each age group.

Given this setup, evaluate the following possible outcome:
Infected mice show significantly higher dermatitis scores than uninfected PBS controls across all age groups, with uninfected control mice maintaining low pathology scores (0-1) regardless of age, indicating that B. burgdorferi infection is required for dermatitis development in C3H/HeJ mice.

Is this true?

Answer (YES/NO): YES